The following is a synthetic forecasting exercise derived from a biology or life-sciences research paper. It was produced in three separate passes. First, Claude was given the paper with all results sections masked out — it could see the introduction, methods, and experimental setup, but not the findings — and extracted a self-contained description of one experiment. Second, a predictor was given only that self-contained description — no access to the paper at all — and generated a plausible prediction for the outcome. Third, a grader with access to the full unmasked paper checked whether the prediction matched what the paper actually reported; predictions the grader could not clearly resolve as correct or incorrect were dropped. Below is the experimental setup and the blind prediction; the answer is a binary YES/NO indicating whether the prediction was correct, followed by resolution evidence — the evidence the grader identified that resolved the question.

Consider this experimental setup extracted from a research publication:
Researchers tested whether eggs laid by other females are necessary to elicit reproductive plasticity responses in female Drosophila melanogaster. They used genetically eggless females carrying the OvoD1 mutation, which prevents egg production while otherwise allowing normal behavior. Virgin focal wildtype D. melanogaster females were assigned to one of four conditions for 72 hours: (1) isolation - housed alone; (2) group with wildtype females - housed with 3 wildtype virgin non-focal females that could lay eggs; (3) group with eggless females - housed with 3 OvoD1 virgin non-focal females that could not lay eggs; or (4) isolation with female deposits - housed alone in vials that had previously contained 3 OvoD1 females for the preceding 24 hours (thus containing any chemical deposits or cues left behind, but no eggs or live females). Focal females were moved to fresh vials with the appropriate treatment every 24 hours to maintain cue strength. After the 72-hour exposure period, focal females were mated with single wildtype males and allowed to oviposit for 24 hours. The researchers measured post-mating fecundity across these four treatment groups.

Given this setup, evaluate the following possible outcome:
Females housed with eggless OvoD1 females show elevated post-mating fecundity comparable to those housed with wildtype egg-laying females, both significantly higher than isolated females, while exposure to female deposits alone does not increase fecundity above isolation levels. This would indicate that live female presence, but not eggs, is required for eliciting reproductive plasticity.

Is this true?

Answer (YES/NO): NO